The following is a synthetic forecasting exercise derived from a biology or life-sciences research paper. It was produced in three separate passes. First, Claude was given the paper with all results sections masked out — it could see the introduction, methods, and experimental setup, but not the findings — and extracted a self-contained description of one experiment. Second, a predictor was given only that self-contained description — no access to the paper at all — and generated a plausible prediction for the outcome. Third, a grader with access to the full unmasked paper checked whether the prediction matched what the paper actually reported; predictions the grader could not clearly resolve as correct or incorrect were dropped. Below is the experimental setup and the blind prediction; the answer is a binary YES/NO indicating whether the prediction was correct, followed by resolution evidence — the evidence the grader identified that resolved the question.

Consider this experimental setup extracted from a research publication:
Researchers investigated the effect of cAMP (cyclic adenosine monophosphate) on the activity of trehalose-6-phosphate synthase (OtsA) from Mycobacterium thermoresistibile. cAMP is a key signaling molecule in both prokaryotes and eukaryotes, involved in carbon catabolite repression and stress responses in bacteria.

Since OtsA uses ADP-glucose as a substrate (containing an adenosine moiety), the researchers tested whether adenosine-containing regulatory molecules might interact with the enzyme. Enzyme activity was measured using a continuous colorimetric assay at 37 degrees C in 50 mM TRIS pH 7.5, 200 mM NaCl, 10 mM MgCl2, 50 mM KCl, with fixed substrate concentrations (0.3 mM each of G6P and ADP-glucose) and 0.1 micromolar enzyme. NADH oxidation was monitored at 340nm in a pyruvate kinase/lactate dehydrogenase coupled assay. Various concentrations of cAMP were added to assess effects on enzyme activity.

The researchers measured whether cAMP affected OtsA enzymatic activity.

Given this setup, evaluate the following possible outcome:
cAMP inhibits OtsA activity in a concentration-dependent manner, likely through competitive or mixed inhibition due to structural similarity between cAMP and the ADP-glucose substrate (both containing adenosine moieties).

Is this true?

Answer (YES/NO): NO